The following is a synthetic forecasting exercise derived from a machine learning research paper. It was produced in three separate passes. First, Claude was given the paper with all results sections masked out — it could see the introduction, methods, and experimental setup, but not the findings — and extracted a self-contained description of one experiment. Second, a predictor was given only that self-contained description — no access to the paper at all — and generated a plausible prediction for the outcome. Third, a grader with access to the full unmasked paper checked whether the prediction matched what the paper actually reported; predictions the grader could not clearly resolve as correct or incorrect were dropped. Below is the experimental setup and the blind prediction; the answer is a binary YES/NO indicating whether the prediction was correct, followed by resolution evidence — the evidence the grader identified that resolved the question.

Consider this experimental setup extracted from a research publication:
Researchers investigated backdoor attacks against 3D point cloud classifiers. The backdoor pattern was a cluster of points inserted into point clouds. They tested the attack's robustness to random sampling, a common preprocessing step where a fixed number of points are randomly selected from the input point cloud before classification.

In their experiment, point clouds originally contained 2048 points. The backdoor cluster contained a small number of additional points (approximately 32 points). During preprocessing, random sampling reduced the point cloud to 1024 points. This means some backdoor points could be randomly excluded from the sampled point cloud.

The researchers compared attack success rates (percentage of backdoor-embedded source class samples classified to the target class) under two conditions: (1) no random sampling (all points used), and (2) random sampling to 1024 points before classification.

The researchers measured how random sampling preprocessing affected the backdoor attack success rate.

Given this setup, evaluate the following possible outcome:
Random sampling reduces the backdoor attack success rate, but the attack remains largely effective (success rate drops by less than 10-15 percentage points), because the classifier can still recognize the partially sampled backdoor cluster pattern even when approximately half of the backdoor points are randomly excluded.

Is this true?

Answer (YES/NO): YES